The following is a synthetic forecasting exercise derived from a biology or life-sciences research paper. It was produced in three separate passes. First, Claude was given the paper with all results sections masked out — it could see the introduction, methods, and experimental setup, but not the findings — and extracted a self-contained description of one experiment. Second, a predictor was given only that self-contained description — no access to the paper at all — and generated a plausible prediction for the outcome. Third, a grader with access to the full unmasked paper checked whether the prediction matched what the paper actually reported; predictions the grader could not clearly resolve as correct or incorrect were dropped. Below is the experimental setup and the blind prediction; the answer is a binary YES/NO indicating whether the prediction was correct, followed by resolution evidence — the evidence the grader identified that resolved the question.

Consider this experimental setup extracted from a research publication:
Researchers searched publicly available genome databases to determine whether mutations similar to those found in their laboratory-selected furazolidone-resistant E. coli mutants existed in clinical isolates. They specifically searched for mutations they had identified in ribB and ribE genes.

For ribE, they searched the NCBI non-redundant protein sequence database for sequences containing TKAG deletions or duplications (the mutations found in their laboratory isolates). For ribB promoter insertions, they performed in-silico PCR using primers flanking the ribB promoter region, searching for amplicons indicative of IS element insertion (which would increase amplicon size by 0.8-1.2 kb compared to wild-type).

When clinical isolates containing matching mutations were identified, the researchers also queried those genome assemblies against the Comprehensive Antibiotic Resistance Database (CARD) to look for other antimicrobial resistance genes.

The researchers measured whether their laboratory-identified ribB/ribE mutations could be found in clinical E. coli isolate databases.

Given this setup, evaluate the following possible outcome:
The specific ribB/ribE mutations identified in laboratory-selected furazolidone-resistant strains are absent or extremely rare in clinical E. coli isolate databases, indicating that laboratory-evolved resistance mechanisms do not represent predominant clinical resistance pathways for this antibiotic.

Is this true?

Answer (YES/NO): NO